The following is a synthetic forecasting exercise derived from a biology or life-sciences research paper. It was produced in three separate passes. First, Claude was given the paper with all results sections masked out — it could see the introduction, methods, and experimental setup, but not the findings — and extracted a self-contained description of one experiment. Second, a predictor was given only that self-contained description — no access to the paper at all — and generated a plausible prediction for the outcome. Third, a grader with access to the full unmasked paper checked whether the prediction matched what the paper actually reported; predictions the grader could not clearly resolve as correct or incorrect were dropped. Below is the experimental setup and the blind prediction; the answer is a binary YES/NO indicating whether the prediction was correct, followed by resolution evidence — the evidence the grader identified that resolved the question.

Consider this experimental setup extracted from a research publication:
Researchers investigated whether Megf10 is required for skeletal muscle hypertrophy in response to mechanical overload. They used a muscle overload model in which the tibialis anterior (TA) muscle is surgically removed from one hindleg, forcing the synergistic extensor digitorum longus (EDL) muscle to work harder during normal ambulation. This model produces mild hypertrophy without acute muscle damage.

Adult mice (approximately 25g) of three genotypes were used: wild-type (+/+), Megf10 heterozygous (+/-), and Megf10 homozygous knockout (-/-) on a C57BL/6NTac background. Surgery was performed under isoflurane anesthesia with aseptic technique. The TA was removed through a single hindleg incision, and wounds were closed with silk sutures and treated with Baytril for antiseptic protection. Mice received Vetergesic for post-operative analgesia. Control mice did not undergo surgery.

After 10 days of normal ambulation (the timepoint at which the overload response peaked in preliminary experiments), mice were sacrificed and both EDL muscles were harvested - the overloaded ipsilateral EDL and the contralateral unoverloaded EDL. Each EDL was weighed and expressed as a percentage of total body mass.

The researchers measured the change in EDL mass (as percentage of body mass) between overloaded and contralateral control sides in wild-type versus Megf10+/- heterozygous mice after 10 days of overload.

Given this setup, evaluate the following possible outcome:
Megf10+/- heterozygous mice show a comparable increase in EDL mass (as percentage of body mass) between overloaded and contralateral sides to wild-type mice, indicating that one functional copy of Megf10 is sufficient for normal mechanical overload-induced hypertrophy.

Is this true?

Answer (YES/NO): NO